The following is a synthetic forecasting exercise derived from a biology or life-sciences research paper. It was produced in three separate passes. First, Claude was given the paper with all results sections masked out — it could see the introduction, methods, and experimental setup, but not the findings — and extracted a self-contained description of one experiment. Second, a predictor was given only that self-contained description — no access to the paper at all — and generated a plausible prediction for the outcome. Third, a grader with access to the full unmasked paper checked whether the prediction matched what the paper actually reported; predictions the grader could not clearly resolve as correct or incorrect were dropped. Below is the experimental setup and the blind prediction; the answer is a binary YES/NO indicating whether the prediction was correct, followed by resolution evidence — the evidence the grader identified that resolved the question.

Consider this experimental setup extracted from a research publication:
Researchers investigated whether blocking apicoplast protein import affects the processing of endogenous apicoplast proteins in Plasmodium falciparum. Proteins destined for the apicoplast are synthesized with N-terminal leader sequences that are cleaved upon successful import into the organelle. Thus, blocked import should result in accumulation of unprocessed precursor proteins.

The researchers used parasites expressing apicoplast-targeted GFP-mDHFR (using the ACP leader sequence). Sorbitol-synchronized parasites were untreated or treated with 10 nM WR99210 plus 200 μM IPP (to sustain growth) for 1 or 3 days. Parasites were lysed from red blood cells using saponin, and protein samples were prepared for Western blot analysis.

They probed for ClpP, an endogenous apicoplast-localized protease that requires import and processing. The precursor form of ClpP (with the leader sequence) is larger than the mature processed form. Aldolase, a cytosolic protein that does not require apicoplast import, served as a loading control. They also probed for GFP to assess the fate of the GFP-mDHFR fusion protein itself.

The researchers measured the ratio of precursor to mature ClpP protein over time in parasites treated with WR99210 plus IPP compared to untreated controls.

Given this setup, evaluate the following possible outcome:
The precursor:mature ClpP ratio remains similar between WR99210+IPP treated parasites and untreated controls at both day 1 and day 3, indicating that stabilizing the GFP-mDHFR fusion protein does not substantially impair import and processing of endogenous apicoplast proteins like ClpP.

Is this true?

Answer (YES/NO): NO